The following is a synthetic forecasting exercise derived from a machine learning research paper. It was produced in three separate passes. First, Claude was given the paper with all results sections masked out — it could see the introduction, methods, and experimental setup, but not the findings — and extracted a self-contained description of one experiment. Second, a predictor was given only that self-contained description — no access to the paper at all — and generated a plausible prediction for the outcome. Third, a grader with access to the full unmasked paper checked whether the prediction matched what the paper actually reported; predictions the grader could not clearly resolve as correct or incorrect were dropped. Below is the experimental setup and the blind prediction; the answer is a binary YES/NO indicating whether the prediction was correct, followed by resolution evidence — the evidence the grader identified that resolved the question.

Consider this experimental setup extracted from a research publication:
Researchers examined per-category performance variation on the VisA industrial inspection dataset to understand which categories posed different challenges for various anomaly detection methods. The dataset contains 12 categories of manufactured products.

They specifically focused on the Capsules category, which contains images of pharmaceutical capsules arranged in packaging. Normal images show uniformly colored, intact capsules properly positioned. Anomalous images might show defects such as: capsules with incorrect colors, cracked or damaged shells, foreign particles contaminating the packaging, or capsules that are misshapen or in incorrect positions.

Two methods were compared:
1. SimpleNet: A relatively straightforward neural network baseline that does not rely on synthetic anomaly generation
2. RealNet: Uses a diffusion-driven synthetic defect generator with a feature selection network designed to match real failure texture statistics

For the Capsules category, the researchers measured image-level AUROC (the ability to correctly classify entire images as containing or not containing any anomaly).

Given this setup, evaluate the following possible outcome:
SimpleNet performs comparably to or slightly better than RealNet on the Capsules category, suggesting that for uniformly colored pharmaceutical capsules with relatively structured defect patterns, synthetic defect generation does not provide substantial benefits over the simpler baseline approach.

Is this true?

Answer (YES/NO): NO